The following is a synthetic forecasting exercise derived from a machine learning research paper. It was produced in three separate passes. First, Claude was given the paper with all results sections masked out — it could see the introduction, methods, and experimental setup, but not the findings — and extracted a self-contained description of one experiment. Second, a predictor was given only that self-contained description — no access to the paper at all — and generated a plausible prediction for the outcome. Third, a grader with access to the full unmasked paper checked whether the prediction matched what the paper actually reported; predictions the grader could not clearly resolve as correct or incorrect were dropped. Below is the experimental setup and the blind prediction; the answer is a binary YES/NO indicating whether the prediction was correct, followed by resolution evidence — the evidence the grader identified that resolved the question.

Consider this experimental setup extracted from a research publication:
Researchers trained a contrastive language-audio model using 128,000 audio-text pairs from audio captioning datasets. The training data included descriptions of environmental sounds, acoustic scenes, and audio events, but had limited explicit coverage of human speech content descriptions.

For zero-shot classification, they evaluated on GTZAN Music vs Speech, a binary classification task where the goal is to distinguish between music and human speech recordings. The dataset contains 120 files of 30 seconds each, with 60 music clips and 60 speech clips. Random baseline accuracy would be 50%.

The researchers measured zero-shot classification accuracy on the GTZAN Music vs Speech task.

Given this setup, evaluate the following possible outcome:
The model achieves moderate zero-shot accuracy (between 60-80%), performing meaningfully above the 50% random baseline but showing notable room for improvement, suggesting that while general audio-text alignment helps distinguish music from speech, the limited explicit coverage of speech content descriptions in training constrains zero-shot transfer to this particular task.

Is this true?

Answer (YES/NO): NO